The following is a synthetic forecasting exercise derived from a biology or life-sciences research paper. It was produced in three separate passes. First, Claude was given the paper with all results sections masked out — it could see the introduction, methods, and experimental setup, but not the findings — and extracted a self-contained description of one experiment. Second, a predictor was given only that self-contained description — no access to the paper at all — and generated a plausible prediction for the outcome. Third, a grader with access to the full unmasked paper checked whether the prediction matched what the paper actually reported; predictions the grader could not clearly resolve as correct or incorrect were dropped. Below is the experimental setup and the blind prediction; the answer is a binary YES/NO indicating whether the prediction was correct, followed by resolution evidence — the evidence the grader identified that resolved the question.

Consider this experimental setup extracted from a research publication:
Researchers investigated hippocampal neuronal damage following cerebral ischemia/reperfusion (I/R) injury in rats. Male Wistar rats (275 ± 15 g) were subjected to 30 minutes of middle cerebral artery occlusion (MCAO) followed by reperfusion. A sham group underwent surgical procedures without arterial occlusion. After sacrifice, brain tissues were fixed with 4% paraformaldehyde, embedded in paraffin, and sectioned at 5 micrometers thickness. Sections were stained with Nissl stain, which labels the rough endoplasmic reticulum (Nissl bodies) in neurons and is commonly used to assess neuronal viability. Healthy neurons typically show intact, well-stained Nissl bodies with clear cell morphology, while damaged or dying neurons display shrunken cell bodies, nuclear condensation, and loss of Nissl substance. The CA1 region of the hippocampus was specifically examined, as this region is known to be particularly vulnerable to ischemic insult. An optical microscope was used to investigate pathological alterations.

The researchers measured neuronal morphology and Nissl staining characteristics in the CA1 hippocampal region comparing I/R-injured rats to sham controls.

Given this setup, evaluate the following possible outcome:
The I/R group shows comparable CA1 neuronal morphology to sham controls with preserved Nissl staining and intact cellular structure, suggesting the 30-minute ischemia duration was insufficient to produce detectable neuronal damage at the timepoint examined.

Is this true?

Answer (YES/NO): NO